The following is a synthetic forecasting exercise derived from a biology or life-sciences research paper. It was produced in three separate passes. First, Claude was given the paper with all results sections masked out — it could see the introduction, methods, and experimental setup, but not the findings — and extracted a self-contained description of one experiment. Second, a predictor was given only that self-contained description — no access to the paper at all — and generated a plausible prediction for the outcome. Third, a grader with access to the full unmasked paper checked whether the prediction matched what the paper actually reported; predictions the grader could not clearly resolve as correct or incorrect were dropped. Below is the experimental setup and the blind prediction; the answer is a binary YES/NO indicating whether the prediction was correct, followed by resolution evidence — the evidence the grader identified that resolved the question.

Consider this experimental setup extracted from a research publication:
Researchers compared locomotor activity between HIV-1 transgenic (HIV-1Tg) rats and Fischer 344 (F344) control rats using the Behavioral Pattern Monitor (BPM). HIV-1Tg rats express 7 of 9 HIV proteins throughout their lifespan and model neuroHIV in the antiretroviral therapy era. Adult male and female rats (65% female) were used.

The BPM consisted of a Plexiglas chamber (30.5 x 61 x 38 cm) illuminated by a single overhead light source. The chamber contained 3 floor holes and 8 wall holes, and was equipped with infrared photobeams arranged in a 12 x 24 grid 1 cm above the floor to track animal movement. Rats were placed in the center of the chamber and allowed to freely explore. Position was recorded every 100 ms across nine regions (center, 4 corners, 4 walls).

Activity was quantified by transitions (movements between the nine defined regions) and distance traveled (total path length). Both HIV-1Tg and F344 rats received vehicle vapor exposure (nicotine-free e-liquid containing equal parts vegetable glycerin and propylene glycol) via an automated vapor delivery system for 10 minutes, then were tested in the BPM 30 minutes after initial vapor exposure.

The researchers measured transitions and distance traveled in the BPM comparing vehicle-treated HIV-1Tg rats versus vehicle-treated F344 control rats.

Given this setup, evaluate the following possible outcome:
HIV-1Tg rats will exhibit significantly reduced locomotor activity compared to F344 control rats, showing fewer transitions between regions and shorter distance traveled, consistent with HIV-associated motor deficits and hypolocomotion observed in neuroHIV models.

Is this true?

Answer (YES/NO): YES